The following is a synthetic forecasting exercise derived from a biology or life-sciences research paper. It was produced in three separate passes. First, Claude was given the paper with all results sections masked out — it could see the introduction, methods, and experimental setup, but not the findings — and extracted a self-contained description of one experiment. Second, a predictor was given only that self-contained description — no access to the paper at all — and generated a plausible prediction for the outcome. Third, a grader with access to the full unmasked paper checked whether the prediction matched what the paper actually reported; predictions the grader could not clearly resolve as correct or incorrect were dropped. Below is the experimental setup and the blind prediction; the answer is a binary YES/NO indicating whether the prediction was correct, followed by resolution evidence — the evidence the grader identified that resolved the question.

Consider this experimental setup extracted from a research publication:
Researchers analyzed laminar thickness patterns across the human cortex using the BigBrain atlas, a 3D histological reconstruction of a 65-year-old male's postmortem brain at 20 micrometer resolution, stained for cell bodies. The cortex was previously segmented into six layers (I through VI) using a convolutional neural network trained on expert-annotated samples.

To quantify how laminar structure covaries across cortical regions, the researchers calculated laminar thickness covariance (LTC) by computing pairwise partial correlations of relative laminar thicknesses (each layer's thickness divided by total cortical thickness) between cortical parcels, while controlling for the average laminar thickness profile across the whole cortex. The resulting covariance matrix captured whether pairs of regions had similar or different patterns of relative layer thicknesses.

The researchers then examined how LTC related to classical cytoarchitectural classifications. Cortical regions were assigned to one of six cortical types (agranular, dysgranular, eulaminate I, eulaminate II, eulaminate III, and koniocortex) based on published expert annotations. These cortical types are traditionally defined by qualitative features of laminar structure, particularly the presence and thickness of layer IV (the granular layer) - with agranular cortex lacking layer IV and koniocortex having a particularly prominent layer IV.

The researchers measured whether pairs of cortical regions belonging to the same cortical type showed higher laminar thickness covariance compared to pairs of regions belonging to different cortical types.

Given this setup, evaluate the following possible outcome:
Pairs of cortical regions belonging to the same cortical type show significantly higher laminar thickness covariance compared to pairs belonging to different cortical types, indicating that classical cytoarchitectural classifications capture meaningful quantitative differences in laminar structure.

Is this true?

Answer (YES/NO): NO